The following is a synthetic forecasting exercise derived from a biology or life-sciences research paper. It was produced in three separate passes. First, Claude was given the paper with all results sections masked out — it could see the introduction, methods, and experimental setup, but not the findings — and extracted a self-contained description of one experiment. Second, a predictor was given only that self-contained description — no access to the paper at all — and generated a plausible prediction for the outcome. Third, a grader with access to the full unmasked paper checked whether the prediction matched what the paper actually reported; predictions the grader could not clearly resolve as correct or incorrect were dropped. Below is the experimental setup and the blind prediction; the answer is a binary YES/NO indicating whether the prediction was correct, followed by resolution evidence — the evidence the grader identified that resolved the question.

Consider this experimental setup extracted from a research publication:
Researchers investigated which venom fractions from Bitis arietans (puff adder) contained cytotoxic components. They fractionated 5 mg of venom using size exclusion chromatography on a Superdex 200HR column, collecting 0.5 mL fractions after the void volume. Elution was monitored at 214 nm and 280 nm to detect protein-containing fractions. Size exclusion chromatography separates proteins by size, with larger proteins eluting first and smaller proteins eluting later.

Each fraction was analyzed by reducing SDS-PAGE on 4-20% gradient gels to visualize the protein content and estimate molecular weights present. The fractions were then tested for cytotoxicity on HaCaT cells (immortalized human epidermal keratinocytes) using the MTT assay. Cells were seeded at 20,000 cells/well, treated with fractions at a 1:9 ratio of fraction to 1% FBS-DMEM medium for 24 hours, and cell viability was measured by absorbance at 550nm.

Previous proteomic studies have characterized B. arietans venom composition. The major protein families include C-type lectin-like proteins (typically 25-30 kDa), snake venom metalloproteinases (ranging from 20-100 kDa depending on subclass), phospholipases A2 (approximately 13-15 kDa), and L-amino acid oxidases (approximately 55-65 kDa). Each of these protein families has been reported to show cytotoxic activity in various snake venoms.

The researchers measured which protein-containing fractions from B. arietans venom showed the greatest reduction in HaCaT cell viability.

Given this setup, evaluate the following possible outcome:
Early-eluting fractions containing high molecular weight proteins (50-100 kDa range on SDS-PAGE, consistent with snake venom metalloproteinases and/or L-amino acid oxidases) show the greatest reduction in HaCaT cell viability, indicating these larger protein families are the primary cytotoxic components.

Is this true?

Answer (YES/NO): NO